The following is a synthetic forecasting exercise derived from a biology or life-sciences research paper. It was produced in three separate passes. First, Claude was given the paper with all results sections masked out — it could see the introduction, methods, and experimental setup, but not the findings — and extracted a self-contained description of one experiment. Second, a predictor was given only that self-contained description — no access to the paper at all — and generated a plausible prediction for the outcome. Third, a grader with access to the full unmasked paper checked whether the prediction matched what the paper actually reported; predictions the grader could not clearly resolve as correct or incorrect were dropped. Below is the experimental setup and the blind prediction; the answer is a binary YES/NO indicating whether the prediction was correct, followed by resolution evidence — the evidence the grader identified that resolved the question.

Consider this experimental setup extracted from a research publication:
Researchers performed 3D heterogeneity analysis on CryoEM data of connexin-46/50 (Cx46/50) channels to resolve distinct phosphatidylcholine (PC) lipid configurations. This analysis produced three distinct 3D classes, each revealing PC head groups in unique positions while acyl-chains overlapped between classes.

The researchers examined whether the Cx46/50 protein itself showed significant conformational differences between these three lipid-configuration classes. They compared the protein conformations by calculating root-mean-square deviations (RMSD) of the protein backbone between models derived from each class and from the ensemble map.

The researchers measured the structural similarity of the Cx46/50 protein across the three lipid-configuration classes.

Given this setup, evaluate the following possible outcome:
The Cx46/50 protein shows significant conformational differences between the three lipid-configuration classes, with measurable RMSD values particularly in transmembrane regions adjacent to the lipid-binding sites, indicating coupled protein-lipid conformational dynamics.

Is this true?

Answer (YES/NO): NO